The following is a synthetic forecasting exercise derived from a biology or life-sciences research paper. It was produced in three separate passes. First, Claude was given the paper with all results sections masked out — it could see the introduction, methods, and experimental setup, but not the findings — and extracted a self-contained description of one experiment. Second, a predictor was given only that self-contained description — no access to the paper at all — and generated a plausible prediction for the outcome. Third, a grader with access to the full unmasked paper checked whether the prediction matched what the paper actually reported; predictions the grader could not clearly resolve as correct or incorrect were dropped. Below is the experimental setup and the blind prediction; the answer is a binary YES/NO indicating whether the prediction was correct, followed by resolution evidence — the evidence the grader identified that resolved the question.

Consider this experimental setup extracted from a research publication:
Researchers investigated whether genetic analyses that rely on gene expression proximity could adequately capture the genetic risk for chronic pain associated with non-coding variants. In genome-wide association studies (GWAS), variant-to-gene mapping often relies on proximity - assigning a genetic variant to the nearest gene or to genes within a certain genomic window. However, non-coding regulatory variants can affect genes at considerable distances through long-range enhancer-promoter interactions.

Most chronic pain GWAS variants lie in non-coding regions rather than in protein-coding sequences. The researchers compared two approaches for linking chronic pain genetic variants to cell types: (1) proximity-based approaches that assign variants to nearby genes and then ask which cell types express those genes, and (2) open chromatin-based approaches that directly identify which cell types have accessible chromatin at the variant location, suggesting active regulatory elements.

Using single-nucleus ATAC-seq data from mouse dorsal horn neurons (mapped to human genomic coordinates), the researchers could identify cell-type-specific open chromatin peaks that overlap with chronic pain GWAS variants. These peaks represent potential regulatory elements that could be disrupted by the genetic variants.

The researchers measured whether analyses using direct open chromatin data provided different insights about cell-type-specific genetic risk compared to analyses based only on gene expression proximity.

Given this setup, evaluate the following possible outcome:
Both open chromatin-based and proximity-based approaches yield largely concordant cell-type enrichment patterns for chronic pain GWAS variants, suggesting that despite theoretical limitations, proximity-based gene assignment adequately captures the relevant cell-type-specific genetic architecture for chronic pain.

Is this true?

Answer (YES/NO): NO